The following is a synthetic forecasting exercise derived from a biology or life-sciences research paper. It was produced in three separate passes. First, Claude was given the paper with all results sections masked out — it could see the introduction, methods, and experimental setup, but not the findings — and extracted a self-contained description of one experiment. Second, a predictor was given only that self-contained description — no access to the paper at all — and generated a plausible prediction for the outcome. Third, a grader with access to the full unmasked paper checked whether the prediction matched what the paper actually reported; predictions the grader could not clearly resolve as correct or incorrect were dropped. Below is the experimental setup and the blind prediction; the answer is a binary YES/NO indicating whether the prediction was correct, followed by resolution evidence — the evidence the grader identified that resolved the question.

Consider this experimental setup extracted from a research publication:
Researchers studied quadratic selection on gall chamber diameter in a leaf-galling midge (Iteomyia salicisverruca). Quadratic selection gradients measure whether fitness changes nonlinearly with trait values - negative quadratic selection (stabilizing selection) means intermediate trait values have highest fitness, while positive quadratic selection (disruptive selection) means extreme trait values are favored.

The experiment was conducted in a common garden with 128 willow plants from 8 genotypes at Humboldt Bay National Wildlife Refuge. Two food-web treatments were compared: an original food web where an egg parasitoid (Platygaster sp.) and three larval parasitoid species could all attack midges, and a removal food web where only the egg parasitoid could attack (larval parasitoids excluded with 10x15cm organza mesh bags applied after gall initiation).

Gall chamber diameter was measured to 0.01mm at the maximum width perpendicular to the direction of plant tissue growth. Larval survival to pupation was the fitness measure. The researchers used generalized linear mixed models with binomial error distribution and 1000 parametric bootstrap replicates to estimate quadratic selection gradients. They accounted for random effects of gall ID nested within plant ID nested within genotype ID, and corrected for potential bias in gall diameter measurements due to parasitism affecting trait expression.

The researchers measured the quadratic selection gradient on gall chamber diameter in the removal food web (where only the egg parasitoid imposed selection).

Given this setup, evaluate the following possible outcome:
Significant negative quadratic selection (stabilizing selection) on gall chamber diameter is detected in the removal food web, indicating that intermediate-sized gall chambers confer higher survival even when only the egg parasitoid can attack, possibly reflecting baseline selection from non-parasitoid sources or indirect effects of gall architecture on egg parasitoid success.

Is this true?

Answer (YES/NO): NO